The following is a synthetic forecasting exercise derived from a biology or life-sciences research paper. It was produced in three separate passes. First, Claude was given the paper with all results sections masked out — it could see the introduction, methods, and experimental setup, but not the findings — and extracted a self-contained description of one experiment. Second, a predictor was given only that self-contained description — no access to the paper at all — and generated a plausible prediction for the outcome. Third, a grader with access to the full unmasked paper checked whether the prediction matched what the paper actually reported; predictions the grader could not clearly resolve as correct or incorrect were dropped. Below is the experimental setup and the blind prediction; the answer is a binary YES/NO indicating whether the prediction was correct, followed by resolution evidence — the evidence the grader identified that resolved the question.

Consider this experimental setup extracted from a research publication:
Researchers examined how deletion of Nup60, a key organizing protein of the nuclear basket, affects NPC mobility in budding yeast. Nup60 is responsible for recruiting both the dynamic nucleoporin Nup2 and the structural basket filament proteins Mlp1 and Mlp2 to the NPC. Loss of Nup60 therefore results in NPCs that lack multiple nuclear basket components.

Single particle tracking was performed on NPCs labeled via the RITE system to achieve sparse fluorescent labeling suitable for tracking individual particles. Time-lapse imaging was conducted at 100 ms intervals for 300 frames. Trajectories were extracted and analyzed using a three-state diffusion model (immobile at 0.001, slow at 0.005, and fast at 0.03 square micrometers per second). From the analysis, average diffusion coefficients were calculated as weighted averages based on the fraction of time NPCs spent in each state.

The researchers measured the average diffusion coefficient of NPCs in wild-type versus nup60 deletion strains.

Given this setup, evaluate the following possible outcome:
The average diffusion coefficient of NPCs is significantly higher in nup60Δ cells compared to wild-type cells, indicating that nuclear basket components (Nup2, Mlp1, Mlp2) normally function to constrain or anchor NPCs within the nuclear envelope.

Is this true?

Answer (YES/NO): YES